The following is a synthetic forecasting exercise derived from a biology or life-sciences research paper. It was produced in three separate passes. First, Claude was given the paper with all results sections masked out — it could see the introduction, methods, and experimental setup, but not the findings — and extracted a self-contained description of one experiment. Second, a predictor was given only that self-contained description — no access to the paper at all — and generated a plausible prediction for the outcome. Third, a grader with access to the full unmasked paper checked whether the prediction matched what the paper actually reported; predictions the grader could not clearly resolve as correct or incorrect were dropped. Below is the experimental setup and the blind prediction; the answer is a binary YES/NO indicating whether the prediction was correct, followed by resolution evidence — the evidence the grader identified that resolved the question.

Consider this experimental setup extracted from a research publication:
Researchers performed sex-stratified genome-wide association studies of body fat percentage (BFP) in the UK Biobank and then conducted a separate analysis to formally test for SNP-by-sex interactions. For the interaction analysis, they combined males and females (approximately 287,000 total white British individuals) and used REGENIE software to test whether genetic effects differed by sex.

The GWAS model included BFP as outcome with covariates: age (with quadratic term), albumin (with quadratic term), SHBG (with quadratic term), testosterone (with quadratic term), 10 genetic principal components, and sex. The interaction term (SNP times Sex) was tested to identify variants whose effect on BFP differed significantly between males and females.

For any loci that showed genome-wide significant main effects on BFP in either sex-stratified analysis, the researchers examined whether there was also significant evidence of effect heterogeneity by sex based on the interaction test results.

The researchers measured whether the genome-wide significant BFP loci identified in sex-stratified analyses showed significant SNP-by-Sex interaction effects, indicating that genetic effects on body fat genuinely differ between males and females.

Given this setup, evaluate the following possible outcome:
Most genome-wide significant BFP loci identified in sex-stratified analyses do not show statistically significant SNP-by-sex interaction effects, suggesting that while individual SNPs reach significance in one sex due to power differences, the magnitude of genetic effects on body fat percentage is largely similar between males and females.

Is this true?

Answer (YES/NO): YES